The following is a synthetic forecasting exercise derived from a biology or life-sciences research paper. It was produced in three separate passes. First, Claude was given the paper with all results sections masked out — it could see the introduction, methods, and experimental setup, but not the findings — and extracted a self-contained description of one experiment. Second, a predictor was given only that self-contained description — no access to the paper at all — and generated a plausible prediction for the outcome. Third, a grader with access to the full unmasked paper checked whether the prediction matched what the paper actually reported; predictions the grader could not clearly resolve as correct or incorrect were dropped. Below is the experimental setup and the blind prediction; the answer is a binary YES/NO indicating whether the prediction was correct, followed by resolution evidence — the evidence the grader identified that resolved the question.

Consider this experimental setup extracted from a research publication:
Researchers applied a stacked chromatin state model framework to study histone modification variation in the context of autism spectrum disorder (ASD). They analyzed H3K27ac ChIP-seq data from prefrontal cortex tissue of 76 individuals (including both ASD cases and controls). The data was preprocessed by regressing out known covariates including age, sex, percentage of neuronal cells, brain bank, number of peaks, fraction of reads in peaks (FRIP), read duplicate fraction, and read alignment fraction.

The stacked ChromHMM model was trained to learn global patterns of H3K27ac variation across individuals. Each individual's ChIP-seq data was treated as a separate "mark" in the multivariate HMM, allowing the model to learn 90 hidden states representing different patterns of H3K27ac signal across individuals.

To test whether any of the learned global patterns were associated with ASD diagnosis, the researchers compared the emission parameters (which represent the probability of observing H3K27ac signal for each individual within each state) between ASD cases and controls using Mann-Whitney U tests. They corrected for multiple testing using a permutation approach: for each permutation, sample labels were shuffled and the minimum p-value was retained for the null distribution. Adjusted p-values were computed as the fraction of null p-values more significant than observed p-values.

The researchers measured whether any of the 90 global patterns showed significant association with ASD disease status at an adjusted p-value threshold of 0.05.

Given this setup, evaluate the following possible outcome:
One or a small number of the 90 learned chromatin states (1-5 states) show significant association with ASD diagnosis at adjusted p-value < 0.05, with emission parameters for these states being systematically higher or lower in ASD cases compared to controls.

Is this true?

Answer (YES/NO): YES